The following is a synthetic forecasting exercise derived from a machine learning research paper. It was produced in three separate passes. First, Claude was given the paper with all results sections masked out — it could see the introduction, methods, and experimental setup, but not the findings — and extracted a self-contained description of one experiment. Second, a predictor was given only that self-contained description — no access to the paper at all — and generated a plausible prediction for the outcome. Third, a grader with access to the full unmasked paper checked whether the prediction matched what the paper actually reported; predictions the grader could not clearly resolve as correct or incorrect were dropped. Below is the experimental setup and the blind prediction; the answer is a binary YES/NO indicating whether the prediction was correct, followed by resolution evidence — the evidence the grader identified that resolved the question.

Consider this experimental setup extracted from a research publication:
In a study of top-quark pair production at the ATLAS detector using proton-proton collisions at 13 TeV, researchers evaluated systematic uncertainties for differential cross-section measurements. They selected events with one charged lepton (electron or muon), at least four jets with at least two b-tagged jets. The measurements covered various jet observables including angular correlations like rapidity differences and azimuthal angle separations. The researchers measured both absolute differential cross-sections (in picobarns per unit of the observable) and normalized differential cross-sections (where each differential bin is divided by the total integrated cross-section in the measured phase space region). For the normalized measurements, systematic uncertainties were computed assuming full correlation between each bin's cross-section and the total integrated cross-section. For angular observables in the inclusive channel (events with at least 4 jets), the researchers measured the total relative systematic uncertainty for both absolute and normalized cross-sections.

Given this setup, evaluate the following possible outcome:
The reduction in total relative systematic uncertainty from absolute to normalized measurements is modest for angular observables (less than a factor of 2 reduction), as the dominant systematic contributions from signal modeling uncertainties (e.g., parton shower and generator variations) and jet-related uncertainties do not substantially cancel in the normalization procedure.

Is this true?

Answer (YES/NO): NO